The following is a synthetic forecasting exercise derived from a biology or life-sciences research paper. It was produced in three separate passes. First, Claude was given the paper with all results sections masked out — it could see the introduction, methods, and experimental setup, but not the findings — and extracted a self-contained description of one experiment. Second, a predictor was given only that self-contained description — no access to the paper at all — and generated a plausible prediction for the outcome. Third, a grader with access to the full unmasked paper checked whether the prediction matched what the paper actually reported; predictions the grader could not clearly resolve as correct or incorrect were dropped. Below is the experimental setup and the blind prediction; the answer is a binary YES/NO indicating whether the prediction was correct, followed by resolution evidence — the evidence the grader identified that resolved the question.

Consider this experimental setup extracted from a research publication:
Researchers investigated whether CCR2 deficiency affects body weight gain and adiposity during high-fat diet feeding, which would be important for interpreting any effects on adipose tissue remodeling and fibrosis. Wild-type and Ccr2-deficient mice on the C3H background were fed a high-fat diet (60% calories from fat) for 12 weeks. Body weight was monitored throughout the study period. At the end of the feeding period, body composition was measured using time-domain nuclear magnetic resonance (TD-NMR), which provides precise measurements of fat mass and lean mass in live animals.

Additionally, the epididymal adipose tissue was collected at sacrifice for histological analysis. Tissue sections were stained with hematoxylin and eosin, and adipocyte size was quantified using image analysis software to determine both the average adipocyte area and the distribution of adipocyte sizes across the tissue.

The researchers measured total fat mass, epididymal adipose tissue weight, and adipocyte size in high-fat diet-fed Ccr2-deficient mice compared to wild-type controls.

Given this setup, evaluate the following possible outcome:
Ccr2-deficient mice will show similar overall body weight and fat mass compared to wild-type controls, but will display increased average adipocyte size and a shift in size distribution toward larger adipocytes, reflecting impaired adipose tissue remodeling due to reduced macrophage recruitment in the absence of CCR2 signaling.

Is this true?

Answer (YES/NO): NO